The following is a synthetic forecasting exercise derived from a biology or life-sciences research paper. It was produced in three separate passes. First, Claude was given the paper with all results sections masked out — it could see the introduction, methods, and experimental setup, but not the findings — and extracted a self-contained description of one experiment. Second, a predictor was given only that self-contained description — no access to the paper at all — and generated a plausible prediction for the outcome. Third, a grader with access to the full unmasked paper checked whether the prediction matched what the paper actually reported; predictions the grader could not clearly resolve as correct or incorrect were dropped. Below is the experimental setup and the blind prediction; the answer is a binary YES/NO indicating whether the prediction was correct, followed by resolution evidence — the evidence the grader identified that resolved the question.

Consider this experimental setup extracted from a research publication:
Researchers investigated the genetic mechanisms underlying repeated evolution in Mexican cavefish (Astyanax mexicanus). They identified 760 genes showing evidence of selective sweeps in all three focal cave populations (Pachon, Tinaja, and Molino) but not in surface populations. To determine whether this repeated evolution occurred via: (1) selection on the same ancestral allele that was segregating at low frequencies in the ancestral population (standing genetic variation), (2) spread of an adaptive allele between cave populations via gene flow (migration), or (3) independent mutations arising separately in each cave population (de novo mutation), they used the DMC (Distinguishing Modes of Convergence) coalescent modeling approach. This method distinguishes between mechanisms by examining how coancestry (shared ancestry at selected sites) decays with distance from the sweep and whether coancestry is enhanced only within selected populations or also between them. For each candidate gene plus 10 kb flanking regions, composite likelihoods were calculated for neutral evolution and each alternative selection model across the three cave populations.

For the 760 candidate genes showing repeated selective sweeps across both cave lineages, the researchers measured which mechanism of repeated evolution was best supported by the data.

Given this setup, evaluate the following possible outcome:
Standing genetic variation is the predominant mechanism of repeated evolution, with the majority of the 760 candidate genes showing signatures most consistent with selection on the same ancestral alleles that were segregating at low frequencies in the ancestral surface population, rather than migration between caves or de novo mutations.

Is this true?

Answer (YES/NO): YES